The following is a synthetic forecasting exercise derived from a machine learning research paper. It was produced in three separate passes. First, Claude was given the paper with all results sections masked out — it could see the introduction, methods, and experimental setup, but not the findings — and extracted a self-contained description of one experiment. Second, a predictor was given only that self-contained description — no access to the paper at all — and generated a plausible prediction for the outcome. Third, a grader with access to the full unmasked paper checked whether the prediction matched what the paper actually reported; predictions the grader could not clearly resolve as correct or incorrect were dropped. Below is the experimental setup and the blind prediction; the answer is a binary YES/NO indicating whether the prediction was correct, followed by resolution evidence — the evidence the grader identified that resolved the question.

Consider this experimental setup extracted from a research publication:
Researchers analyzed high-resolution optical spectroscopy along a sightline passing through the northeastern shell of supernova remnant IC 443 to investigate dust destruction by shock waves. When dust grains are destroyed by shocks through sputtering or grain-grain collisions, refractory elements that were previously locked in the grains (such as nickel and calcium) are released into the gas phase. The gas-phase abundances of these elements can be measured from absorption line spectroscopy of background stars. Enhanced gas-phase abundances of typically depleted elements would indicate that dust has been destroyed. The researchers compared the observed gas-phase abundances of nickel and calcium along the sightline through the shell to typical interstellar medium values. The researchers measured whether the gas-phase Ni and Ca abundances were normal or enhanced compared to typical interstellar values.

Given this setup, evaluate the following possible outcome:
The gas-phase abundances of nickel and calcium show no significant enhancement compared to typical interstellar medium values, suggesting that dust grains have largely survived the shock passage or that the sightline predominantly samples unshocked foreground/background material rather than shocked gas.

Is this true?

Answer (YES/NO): NO